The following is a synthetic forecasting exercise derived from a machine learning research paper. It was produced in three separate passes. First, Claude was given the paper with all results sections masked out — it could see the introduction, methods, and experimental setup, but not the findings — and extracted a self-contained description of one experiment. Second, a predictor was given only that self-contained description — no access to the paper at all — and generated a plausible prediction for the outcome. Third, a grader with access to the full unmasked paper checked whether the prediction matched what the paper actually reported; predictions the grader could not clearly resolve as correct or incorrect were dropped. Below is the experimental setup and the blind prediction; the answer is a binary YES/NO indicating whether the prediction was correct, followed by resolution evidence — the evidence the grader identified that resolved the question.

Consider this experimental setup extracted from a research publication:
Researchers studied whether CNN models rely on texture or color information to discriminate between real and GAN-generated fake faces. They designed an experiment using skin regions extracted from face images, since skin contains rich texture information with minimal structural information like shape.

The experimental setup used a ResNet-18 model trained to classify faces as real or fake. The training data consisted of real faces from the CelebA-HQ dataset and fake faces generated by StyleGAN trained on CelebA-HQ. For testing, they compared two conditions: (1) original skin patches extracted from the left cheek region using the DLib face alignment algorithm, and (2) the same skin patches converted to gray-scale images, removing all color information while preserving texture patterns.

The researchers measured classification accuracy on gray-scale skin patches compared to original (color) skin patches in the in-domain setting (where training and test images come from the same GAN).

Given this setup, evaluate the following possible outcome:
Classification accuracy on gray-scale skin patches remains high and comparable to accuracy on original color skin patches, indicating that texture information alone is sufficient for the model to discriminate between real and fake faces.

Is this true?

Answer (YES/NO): YES